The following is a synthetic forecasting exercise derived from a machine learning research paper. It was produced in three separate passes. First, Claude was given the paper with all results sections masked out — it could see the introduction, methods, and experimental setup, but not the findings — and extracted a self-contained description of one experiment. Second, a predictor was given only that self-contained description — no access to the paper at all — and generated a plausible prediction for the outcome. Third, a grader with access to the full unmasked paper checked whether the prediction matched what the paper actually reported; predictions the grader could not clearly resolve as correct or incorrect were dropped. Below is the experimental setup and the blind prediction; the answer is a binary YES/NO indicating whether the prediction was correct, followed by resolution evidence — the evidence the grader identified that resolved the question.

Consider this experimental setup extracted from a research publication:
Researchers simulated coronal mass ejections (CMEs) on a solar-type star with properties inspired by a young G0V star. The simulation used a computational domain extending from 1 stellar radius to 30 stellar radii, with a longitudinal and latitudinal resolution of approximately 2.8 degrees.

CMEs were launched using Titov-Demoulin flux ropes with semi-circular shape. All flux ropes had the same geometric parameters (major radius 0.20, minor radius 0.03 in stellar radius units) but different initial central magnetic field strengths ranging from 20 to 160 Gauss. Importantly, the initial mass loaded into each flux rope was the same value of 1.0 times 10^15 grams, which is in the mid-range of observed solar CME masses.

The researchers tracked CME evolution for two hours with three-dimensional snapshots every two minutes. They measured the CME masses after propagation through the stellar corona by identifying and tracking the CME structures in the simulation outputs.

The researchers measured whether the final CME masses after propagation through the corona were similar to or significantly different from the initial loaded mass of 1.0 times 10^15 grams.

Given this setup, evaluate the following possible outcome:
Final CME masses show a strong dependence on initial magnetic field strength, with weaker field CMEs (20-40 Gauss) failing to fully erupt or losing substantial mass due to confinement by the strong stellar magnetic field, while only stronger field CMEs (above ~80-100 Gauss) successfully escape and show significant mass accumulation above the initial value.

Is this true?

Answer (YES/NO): NO